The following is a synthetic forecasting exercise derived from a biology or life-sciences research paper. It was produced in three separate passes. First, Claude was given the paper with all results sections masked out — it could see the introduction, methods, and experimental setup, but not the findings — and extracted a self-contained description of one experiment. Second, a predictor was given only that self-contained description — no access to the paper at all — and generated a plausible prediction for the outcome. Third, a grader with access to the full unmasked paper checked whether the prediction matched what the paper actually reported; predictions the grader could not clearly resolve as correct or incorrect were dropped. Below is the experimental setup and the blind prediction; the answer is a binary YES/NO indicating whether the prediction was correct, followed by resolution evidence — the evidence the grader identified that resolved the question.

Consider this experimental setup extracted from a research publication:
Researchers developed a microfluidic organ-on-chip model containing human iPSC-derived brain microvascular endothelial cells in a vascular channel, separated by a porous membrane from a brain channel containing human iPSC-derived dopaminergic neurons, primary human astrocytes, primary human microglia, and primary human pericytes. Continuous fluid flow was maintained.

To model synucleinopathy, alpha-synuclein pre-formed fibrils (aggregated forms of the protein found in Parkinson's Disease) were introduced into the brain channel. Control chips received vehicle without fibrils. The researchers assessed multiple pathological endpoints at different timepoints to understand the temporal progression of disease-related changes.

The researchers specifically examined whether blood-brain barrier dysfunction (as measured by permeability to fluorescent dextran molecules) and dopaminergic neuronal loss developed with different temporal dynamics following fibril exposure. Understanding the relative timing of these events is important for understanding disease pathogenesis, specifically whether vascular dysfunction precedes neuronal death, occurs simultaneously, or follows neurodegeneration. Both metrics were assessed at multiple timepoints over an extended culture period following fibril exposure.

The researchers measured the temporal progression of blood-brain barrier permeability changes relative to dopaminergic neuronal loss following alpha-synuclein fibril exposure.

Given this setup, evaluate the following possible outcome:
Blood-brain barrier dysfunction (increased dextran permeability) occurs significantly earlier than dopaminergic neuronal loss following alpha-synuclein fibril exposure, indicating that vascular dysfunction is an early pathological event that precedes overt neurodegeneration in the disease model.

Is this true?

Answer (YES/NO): NO